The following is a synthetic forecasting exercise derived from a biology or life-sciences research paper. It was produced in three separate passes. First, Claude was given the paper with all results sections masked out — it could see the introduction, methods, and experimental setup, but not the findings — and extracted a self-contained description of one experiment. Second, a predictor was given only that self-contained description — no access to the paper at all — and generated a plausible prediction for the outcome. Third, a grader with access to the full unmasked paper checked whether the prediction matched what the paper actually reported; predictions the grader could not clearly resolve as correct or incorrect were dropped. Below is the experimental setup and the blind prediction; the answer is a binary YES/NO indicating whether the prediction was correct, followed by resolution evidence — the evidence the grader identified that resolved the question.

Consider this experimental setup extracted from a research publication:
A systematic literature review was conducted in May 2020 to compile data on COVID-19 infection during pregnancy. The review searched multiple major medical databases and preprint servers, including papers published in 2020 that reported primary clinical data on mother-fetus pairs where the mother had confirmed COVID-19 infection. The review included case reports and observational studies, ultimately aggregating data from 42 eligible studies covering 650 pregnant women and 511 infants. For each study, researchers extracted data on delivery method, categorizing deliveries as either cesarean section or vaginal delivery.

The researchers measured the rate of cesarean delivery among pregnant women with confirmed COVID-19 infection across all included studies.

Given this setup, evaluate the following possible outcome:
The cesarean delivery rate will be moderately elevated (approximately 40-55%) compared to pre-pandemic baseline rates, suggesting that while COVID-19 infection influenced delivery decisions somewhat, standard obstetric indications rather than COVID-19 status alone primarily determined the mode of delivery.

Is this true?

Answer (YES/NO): NO